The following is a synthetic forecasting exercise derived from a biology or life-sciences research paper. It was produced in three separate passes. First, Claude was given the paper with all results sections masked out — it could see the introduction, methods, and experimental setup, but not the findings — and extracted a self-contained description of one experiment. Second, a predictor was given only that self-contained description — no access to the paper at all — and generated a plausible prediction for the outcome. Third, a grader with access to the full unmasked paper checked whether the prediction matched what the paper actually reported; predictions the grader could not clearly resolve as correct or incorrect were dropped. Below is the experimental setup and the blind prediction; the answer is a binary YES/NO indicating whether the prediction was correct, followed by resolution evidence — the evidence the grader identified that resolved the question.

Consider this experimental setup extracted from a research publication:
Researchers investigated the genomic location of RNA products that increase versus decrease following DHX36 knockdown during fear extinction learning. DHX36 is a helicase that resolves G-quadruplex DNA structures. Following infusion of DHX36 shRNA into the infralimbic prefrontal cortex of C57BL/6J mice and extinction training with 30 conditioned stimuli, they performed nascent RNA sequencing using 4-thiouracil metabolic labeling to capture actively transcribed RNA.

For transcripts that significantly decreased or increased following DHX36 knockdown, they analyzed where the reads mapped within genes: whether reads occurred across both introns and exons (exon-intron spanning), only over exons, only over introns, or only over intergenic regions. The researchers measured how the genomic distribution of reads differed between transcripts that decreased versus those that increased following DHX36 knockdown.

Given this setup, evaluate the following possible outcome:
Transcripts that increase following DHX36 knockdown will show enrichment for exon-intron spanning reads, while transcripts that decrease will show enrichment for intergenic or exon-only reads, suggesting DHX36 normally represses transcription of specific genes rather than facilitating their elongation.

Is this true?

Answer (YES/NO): NO